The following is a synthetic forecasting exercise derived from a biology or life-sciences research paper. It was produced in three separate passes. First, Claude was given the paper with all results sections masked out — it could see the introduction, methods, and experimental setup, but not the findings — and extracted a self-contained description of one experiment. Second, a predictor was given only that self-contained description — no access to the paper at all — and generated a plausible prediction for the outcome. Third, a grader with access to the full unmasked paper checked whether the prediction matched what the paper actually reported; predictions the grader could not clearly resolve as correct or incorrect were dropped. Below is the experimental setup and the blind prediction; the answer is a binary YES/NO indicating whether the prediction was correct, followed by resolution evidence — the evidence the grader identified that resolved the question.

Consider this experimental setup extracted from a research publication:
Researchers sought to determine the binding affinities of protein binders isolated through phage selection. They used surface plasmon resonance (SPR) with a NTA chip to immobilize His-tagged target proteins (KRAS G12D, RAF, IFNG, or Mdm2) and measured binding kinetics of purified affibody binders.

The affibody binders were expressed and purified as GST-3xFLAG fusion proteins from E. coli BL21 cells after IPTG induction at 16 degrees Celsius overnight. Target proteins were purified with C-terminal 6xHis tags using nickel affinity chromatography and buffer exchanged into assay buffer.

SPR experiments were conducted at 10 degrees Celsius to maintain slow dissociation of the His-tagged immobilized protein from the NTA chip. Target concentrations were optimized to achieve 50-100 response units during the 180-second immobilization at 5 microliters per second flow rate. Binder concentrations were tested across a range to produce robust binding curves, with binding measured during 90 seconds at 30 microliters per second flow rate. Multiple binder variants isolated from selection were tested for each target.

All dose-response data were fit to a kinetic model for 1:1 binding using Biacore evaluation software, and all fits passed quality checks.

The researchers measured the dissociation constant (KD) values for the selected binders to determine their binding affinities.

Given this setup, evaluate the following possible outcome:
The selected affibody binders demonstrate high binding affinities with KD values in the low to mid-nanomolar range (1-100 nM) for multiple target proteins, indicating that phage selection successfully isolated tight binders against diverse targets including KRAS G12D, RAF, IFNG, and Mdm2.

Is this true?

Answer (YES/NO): NO